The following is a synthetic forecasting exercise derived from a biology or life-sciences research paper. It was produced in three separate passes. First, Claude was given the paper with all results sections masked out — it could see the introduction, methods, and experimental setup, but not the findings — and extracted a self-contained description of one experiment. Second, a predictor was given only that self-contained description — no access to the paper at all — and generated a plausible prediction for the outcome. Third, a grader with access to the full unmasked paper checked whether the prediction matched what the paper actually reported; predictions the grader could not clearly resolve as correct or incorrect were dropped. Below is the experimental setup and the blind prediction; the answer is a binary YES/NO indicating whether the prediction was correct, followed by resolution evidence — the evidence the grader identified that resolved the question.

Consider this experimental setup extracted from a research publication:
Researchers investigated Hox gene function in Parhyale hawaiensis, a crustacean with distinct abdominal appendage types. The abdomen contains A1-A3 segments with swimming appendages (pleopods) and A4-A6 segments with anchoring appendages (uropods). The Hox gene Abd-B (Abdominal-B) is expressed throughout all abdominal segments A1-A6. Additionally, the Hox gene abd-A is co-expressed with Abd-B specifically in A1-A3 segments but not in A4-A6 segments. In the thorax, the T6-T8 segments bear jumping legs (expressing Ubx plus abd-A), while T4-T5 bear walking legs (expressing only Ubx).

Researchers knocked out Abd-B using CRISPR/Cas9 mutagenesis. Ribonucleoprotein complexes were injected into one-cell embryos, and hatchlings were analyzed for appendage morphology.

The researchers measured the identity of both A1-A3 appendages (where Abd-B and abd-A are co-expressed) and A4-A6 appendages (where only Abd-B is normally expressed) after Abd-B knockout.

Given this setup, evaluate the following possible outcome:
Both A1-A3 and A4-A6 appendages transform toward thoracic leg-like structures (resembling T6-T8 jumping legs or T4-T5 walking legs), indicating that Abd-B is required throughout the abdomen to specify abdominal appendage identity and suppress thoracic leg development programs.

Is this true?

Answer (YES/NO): YES